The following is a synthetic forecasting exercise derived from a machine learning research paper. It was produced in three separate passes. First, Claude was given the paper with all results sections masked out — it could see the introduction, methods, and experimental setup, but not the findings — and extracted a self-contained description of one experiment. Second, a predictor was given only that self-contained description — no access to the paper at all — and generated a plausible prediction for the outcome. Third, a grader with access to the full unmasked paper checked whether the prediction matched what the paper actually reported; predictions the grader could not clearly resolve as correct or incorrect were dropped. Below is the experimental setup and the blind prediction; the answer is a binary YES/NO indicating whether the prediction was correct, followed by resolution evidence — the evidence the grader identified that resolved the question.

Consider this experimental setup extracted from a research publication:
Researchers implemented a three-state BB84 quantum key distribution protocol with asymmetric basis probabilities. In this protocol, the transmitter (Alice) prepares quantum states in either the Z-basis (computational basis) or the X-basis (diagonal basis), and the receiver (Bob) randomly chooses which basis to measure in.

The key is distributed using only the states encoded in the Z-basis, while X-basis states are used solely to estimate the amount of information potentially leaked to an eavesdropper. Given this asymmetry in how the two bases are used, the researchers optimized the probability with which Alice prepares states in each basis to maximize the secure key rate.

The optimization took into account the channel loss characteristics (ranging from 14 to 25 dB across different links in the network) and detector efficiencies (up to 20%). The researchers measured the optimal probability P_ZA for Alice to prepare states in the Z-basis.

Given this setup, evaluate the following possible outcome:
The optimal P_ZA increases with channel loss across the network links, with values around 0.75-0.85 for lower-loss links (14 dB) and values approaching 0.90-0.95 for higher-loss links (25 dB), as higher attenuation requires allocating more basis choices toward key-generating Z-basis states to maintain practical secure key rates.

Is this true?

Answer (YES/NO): NO